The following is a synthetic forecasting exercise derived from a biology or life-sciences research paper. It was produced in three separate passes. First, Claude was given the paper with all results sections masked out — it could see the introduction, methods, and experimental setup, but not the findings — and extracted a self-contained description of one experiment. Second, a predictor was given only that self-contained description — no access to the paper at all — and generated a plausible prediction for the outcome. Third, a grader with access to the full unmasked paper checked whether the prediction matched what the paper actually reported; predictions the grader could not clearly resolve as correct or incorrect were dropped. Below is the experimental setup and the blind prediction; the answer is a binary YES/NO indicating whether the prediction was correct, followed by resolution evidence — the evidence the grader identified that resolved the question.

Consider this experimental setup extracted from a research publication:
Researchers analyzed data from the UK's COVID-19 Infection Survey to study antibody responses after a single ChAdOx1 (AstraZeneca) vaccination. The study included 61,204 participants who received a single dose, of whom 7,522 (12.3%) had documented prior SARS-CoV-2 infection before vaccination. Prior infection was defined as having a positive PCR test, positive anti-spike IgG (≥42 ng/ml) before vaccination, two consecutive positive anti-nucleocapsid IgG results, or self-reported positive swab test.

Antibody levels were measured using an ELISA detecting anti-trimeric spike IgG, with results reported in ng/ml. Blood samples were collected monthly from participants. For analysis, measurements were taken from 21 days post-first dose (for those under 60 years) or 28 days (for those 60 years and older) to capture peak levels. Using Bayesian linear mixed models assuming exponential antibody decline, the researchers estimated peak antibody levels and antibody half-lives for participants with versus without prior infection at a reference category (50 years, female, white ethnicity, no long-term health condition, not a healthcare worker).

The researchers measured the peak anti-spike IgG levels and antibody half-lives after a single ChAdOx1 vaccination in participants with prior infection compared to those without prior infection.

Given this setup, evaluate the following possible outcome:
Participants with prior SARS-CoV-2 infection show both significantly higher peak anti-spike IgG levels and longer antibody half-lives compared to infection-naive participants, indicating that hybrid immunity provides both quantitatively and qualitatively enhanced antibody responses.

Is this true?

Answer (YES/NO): YES